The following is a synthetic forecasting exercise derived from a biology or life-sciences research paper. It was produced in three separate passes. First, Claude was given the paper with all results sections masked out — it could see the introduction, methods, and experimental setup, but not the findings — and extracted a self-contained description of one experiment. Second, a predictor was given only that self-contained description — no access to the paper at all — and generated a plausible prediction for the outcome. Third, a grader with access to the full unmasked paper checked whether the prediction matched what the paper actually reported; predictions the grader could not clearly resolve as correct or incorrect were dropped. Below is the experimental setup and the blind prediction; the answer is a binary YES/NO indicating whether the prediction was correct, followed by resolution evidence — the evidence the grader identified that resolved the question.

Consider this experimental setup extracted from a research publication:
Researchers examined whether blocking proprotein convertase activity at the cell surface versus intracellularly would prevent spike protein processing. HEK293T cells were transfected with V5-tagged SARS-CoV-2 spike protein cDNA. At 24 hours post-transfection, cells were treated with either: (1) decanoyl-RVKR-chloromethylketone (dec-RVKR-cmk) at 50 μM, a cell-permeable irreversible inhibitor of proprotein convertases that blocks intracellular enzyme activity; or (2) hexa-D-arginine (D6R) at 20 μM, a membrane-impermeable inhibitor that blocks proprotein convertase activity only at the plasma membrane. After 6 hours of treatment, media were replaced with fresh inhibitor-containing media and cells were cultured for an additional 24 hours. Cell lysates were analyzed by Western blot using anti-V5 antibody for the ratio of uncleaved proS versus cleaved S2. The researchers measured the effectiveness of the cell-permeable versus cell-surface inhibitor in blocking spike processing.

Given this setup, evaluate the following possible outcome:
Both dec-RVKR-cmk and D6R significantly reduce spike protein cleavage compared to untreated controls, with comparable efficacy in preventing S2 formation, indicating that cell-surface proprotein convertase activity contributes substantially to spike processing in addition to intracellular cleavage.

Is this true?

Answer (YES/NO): NO